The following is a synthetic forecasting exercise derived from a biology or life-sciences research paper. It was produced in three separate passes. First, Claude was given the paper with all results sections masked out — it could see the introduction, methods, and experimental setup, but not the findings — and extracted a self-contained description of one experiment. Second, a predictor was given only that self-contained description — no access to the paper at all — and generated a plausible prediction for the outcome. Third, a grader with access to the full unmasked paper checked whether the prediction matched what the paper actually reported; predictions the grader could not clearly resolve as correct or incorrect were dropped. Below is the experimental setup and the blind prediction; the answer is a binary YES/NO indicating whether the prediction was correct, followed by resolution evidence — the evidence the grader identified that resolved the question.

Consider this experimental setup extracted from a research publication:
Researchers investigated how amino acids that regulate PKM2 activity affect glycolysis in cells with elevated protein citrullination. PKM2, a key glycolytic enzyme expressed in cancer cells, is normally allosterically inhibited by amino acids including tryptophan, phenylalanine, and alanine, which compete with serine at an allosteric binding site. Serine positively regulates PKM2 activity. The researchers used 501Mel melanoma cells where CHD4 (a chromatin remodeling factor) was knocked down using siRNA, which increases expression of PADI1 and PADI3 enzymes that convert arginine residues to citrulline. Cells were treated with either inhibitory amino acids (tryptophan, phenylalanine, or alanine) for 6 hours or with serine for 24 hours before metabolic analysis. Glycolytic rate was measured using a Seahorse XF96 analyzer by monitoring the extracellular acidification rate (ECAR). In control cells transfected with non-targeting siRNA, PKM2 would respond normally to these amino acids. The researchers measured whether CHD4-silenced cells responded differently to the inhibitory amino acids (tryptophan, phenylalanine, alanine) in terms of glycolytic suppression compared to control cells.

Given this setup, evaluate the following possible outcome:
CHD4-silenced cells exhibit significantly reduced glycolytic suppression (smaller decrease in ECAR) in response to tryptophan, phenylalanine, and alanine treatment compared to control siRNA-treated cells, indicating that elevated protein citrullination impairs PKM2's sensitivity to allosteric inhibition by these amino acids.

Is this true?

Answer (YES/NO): YES